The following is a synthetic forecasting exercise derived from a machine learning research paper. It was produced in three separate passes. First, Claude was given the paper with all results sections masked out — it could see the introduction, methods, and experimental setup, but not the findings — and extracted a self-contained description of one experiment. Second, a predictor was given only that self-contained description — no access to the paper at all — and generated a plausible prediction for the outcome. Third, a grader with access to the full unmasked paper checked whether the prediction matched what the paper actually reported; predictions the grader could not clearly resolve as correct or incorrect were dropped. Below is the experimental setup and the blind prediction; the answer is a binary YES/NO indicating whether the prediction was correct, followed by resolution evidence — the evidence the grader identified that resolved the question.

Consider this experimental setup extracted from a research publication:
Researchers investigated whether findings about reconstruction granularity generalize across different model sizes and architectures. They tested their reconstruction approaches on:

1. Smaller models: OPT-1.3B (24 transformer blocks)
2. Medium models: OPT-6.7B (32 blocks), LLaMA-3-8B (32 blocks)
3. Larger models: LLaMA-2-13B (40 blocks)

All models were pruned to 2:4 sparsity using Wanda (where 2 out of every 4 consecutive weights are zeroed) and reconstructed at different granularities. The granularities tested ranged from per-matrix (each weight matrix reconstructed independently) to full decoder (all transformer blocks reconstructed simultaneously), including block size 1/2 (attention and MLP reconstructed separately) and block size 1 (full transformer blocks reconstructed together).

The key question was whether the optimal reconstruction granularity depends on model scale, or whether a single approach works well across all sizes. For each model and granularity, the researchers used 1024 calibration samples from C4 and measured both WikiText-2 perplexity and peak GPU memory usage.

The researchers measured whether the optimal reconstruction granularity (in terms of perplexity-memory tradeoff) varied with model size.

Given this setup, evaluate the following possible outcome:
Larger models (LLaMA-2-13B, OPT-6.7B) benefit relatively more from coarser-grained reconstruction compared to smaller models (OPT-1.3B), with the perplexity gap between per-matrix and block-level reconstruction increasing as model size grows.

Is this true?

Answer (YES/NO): NO